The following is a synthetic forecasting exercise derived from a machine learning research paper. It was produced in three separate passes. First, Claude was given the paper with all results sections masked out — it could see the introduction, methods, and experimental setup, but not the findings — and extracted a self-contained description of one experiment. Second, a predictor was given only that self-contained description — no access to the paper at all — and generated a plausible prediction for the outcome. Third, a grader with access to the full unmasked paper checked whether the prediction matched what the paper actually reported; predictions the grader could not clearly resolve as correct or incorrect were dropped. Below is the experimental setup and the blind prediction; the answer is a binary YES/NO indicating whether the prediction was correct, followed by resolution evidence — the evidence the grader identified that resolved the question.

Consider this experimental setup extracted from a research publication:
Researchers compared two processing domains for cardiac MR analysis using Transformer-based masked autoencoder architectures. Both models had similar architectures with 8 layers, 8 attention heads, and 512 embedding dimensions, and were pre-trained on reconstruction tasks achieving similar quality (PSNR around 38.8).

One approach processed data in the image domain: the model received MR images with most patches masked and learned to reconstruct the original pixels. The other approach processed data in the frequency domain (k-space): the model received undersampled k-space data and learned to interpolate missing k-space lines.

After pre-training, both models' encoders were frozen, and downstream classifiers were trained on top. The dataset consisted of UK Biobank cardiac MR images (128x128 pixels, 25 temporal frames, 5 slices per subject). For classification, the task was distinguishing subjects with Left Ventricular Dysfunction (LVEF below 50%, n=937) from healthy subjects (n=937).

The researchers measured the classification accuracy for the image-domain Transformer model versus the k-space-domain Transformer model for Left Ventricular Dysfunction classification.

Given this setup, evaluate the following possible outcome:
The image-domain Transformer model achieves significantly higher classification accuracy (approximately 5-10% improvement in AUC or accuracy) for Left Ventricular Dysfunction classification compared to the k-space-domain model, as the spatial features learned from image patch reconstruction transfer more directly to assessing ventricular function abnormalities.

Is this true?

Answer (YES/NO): YES